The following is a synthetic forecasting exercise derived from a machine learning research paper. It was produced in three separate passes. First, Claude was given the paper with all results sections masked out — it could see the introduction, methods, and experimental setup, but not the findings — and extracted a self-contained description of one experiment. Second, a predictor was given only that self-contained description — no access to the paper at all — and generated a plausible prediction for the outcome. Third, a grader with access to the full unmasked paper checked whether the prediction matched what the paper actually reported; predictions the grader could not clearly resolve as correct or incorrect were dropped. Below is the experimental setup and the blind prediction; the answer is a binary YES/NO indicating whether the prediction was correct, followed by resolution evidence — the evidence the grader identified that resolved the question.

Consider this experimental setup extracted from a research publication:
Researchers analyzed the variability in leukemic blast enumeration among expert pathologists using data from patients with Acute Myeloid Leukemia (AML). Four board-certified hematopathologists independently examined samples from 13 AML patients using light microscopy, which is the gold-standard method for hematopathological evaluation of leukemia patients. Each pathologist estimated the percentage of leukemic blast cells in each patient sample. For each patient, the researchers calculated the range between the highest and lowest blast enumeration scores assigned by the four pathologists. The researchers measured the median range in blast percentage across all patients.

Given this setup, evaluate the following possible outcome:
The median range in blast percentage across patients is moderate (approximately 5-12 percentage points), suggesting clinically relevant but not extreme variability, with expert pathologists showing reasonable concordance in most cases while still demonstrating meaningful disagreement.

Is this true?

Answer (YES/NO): NO